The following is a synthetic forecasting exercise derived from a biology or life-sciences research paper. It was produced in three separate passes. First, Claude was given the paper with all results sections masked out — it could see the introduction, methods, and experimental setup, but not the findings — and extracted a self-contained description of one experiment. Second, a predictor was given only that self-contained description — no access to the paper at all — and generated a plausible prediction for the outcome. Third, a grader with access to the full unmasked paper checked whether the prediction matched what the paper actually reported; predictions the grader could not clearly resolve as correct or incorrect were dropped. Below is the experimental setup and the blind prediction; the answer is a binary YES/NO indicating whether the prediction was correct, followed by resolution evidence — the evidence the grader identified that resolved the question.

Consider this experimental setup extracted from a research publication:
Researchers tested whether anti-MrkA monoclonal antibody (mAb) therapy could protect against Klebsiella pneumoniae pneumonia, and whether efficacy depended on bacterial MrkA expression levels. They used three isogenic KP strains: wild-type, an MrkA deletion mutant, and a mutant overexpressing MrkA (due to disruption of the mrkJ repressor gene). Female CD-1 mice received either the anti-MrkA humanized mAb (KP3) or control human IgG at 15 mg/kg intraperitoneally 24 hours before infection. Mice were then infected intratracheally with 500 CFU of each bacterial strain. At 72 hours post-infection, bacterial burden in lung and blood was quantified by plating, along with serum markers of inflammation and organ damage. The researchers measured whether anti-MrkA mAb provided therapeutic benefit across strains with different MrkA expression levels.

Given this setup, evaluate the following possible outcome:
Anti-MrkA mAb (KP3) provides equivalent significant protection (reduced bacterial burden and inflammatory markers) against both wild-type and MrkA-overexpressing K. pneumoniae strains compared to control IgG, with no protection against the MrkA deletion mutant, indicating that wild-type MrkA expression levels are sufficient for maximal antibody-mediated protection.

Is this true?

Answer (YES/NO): NO